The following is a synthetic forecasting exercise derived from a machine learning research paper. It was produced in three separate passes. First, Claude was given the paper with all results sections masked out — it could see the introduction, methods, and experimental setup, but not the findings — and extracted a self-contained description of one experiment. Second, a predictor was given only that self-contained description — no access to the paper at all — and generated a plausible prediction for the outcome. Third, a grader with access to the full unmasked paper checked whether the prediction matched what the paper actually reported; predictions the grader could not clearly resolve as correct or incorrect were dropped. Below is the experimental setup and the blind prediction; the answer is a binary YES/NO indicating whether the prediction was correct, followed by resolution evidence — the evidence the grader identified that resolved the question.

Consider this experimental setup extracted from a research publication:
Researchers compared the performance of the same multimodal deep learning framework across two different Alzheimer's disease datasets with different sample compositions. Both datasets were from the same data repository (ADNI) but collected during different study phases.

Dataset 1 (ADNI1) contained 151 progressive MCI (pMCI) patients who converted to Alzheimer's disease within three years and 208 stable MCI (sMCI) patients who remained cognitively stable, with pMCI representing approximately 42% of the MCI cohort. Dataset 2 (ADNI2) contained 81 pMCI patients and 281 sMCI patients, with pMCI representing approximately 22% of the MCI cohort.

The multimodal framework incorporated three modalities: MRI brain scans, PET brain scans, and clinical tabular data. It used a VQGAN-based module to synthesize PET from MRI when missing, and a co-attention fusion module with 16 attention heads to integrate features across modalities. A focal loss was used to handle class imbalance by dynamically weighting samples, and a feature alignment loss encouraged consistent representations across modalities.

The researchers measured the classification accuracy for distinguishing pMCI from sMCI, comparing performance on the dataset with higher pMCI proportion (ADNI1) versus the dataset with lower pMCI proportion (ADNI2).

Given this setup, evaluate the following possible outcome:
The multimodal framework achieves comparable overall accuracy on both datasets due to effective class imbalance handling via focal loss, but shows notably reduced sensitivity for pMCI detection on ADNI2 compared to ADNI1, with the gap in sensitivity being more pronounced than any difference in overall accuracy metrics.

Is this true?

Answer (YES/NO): YES